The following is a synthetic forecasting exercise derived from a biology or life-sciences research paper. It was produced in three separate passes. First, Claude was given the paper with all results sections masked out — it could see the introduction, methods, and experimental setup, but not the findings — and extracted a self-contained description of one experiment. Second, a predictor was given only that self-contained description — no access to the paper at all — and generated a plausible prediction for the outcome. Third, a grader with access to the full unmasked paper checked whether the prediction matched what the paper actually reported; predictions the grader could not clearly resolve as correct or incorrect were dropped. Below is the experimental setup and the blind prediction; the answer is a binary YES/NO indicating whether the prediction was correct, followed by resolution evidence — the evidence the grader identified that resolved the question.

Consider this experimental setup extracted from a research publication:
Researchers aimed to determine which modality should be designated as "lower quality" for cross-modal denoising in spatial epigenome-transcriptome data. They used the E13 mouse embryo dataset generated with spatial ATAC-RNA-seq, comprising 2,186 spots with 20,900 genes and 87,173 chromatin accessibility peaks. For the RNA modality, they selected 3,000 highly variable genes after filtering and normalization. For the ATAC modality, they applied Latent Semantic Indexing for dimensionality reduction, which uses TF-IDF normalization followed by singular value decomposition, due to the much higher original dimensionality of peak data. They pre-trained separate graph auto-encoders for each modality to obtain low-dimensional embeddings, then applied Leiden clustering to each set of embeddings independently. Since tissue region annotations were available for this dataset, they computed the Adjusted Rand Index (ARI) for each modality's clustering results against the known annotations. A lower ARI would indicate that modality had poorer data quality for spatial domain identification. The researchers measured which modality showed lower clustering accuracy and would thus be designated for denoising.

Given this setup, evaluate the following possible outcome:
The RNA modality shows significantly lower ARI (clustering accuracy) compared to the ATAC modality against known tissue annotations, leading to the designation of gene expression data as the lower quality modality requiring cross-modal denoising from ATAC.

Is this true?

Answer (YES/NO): NO